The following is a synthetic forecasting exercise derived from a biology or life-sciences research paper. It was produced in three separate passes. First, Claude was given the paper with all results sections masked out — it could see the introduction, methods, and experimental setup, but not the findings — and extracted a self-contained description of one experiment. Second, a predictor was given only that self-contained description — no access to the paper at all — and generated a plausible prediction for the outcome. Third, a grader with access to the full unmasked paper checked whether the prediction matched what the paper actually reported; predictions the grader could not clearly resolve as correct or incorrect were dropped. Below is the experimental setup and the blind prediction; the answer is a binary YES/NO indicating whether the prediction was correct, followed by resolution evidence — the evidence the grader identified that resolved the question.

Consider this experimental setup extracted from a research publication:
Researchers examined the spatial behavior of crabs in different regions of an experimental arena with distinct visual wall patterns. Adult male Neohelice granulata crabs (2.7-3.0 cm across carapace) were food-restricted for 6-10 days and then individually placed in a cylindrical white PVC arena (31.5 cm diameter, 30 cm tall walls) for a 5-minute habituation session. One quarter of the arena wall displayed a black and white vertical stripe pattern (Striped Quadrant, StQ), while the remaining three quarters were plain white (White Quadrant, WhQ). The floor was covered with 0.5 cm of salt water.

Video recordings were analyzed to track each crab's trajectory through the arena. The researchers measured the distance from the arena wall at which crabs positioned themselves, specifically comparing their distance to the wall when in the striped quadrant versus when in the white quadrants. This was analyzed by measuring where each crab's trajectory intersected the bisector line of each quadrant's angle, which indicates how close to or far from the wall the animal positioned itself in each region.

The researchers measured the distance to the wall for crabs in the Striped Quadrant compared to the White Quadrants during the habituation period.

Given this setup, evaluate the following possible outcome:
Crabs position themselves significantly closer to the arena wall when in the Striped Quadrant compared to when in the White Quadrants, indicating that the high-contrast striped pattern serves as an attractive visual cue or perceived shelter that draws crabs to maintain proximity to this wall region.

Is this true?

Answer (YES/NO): NO